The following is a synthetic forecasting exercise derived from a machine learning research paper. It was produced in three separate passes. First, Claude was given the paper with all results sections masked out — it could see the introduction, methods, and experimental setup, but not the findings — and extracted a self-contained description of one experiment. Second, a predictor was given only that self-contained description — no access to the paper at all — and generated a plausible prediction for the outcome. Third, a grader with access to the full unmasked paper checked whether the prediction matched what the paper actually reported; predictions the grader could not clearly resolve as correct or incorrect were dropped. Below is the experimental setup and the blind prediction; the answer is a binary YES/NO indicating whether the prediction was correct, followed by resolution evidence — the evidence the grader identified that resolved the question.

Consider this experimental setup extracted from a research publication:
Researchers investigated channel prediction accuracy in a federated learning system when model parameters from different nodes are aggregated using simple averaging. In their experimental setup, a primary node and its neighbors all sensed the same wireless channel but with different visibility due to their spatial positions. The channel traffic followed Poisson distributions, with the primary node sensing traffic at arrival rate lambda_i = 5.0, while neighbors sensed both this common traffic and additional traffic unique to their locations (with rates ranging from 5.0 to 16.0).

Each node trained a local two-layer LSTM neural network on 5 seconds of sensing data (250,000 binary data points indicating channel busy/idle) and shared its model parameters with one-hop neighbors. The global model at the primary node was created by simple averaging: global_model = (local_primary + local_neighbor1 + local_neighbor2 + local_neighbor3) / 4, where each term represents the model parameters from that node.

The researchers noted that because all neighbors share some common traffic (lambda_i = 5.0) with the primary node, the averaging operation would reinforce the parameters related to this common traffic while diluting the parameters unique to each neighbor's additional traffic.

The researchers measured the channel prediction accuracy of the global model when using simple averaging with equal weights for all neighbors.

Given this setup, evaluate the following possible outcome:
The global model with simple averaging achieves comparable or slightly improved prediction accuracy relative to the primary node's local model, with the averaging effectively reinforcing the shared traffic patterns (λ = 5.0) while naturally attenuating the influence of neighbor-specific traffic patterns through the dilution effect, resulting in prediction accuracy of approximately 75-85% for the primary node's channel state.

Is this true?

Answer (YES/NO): NO